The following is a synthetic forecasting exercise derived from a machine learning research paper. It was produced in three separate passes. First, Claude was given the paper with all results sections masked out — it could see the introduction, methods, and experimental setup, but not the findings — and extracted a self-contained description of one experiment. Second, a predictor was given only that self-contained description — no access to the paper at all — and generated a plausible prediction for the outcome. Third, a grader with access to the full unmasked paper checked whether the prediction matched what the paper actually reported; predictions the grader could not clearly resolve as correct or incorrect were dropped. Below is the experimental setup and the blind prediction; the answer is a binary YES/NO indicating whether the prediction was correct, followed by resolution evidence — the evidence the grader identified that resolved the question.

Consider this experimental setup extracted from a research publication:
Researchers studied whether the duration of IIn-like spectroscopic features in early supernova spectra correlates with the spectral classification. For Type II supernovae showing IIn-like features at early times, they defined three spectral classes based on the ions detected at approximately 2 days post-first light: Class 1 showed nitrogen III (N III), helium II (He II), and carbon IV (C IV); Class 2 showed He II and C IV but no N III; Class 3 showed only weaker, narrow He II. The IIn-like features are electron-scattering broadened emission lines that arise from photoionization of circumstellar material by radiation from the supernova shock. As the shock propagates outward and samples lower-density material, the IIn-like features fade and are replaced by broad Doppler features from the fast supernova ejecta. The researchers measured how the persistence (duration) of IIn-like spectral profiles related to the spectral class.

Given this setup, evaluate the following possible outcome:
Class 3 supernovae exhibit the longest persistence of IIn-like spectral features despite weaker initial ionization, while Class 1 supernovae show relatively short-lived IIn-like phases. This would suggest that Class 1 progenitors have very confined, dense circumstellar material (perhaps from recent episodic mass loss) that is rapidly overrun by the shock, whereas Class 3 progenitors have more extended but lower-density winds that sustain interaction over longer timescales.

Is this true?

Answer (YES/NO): NO